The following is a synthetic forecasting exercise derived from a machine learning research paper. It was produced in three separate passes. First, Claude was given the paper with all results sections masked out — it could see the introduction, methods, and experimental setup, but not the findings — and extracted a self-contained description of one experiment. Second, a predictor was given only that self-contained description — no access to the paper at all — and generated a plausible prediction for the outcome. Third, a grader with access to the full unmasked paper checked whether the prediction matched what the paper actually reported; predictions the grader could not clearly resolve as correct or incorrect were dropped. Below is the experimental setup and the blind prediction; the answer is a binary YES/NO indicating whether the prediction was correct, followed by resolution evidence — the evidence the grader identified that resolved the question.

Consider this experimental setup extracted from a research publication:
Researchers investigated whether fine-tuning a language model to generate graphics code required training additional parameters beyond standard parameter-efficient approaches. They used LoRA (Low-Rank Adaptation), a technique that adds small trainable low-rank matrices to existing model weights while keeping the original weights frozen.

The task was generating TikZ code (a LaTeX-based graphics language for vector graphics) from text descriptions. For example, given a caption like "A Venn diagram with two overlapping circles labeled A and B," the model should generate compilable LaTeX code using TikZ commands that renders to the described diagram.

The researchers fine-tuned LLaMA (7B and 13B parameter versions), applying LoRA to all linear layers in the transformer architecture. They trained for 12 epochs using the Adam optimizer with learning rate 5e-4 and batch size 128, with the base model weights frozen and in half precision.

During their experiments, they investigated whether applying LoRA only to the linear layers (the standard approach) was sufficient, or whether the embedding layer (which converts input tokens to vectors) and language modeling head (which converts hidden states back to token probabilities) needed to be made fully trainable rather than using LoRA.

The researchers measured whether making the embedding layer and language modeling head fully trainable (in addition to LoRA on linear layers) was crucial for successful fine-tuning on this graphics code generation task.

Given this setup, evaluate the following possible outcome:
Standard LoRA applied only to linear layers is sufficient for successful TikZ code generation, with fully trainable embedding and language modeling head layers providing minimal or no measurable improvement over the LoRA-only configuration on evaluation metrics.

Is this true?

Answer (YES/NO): NO